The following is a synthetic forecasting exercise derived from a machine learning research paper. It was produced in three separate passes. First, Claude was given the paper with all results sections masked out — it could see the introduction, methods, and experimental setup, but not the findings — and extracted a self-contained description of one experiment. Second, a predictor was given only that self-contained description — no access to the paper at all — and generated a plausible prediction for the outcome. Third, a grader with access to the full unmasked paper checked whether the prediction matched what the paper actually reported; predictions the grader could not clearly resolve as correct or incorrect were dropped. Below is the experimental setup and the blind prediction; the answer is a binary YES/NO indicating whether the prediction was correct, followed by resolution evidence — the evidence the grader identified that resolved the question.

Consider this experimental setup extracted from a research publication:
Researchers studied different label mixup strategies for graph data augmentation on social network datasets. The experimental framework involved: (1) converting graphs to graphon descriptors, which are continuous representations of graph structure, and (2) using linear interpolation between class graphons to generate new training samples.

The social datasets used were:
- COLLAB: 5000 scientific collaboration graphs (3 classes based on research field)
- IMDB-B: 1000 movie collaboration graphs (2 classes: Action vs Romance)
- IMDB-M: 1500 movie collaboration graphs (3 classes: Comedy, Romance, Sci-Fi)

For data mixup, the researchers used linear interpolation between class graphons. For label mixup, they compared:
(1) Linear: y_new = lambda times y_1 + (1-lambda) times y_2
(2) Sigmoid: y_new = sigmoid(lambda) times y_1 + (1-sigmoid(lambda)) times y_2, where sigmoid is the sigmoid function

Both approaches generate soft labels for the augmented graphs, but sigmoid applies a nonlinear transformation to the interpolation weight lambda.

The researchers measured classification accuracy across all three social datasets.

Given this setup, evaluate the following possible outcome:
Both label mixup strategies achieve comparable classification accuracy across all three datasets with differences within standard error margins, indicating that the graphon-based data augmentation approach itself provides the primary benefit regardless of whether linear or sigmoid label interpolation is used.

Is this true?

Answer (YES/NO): NO